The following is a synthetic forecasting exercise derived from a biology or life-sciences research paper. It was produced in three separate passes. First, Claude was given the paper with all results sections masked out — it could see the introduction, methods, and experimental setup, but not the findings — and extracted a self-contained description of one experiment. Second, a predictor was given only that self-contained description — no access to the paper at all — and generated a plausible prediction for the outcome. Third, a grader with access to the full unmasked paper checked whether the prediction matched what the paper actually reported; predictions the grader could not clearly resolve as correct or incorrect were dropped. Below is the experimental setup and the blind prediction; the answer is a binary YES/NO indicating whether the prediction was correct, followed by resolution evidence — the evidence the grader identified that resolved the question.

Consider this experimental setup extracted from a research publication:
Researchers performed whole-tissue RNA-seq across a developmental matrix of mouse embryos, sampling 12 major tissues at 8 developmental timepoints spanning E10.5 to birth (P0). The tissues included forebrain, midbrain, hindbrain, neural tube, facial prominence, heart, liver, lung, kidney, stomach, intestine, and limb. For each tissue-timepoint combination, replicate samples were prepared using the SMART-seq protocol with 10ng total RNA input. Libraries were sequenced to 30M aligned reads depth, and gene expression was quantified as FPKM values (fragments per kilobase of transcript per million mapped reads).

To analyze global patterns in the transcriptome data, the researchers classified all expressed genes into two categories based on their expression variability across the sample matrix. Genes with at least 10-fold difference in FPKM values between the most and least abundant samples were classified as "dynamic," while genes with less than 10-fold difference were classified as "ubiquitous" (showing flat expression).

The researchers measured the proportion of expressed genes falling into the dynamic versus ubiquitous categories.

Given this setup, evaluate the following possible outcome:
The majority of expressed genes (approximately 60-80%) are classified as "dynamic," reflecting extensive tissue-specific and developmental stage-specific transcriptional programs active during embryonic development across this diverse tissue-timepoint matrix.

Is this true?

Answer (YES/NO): YES